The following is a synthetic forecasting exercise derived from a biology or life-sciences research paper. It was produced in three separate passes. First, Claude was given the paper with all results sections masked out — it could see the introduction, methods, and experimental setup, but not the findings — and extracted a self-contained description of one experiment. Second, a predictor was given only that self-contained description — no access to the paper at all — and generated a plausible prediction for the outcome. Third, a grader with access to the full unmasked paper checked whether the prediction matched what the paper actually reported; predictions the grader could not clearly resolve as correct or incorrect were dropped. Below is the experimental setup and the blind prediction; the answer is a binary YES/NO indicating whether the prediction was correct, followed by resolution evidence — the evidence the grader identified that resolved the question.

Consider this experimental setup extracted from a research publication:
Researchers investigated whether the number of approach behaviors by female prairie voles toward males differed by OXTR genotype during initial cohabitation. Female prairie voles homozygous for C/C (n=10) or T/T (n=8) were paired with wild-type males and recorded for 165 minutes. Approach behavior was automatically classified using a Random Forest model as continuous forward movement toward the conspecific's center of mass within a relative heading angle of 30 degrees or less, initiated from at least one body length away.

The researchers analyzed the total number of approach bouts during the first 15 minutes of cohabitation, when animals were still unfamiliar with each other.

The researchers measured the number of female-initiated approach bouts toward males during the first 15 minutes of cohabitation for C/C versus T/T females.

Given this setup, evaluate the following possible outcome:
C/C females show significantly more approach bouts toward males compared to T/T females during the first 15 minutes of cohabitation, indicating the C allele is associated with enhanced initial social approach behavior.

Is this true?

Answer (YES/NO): NO